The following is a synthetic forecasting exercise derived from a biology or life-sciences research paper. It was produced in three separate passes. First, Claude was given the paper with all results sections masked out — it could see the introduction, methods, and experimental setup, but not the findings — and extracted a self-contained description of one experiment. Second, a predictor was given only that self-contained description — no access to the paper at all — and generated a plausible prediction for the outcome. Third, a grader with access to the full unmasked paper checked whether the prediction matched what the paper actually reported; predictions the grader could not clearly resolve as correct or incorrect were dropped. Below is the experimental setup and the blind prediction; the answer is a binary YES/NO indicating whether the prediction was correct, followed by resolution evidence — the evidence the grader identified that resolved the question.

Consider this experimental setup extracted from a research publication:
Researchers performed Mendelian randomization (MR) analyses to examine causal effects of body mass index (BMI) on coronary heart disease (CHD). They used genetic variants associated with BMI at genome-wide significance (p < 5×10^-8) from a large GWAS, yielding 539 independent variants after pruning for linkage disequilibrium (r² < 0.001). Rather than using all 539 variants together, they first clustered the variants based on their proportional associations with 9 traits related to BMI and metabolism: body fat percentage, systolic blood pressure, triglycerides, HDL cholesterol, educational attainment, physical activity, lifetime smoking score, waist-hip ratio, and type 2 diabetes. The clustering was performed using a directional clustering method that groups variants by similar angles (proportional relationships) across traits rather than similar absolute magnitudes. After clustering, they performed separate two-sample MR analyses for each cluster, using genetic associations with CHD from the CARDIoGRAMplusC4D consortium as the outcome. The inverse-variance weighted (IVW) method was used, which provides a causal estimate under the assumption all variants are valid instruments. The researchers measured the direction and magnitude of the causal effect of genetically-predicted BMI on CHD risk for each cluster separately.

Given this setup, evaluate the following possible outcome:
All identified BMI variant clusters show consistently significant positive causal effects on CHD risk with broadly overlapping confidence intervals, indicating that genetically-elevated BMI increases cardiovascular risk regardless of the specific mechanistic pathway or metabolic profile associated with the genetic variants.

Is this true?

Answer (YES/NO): NO